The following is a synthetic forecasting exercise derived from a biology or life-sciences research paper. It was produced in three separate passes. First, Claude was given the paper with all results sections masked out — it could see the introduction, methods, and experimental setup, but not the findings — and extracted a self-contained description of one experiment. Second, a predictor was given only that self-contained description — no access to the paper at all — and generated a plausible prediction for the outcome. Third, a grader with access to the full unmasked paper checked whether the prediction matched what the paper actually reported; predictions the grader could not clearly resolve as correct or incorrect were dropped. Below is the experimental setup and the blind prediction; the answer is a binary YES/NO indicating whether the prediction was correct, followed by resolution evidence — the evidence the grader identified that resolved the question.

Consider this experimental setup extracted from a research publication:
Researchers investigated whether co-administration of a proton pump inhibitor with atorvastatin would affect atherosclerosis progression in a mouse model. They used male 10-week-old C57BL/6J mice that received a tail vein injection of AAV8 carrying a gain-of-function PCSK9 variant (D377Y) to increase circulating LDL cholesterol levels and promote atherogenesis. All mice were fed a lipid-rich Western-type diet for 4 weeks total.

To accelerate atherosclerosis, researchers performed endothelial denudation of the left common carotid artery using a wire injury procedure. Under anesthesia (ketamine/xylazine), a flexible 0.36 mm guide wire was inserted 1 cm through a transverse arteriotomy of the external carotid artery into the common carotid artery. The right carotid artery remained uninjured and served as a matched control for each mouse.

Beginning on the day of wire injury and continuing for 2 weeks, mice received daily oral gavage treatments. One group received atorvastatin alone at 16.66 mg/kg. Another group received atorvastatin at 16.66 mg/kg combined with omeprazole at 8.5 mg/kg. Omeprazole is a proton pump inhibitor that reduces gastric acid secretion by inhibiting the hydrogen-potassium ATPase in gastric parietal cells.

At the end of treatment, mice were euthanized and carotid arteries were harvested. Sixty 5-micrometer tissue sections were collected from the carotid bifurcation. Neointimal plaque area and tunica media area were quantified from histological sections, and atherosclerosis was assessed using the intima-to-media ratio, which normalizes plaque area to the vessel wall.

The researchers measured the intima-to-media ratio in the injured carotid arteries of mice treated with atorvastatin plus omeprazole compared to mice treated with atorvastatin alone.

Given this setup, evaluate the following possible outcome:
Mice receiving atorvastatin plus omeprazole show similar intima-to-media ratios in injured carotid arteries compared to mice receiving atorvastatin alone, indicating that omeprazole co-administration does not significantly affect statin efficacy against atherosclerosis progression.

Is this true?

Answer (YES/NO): NO